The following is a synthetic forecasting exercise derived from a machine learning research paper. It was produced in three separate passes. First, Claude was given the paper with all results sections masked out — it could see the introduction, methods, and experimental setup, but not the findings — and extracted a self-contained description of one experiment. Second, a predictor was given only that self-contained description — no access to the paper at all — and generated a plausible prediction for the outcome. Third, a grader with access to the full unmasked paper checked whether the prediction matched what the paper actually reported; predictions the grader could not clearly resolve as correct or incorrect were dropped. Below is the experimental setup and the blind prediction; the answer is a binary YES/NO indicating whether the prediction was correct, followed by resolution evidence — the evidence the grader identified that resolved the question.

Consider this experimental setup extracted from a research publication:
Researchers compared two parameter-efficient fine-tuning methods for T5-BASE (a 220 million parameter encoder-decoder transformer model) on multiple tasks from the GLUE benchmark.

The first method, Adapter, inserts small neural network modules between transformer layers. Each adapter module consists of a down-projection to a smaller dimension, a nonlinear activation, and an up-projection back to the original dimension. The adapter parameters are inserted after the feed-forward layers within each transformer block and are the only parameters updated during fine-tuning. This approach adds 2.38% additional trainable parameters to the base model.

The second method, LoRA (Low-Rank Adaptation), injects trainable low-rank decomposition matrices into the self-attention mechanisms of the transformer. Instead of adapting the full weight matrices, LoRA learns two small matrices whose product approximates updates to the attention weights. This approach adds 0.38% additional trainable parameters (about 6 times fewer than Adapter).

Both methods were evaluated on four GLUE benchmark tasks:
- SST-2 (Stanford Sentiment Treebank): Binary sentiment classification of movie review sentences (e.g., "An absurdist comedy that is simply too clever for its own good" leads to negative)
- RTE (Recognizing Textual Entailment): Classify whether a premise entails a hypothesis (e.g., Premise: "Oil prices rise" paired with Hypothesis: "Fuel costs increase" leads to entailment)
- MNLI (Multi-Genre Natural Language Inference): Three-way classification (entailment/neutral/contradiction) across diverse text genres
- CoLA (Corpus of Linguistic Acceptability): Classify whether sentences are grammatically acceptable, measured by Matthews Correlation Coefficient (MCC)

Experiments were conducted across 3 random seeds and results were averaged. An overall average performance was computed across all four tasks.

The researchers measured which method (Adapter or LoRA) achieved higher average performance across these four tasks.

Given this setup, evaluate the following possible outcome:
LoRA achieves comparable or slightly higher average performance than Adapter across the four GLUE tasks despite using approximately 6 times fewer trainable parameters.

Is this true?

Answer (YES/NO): YES